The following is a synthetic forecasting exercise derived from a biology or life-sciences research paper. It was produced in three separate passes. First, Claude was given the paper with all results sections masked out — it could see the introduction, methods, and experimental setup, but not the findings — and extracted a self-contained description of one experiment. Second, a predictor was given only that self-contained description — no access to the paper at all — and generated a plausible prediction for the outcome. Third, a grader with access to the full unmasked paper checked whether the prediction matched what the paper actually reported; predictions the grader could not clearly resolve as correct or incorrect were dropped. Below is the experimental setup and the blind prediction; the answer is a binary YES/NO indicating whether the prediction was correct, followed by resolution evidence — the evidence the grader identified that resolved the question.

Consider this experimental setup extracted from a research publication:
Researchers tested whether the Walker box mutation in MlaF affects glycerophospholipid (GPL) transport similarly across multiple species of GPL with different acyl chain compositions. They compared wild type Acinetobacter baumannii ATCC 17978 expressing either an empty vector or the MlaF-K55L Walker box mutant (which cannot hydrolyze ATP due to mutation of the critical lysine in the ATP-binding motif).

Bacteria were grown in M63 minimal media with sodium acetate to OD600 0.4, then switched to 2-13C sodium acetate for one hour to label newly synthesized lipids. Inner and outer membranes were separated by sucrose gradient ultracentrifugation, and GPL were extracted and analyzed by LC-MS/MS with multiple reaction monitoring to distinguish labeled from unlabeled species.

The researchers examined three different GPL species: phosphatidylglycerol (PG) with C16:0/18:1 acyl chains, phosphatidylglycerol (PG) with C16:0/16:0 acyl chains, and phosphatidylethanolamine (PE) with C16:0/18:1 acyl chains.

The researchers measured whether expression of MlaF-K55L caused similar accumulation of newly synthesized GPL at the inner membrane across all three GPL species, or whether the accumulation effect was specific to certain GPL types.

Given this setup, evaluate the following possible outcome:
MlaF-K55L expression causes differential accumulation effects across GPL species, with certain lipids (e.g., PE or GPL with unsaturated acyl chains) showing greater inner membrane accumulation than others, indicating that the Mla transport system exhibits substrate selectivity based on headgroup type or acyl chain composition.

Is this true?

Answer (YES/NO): NO